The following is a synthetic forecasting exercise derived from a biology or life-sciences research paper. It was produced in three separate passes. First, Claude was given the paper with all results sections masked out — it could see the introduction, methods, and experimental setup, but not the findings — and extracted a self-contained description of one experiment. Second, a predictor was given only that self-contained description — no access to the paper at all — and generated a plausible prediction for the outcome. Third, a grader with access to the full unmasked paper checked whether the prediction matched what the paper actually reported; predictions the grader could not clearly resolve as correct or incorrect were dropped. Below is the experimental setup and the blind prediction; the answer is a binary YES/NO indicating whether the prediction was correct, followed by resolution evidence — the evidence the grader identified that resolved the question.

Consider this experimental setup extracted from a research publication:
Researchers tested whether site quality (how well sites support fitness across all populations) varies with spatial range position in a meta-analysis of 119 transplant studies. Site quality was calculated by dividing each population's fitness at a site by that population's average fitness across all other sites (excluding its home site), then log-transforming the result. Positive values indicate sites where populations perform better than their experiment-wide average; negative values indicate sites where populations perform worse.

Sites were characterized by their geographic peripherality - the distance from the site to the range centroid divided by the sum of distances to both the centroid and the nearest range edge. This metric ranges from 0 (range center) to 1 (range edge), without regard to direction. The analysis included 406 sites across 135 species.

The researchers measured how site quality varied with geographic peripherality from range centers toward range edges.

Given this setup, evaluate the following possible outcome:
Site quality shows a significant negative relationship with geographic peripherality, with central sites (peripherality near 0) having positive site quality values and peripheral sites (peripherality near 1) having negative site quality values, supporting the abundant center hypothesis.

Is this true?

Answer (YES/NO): NO